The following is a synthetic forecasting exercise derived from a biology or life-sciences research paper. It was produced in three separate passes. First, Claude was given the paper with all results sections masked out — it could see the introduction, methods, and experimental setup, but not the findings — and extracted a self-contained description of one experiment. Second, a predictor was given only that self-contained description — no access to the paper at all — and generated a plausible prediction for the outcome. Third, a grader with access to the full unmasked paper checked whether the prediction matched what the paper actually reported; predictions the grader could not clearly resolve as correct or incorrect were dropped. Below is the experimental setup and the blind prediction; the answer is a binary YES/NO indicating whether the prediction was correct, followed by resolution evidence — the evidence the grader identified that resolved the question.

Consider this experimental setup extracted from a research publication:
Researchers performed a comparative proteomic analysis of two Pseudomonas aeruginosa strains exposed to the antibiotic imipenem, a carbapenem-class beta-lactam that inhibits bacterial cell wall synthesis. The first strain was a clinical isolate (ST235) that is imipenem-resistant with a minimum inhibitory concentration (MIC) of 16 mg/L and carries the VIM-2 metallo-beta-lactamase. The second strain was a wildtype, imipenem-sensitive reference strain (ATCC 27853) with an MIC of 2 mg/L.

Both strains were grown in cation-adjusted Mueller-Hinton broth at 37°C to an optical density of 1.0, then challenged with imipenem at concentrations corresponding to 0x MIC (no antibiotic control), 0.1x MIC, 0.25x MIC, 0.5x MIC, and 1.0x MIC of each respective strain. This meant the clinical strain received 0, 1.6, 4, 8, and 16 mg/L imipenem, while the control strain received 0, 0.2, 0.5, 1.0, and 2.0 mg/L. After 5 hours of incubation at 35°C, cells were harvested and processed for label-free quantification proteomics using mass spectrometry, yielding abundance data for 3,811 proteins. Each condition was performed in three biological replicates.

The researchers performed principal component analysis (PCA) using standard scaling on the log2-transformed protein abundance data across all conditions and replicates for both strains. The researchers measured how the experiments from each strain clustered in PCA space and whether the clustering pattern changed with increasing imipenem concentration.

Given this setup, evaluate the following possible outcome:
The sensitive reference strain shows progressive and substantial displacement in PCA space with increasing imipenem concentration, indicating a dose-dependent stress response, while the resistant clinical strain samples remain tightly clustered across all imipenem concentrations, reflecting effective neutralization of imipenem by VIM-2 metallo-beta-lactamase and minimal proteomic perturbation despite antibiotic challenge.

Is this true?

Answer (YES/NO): YES